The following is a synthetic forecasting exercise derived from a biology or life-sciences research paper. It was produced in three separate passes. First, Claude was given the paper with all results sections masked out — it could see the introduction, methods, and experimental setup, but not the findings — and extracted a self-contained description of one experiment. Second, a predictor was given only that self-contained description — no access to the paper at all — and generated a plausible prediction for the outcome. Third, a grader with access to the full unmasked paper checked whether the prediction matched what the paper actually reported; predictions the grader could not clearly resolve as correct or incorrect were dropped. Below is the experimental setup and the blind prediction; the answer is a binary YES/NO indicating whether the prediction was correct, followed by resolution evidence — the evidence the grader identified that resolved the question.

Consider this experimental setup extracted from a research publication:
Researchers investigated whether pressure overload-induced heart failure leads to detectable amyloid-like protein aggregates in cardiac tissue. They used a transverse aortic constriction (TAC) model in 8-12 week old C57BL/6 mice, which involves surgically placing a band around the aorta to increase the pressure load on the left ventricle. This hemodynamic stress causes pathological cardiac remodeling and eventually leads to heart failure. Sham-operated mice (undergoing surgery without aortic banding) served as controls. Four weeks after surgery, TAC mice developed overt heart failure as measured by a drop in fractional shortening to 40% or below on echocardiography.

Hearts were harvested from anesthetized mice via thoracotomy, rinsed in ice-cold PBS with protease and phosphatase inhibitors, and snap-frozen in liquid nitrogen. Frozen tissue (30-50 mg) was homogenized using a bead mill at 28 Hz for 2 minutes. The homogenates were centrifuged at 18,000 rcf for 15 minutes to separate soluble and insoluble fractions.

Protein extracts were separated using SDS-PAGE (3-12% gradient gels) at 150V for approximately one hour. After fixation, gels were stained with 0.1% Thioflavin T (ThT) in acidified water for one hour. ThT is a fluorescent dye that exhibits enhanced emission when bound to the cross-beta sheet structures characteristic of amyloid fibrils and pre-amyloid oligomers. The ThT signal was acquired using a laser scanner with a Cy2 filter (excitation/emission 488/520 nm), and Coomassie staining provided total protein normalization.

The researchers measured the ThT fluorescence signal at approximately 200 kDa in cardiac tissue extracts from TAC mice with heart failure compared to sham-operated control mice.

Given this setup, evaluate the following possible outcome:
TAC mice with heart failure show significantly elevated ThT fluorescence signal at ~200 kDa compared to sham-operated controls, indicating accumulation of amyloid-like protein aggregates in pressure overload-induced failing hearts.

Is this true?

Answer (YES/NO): YES